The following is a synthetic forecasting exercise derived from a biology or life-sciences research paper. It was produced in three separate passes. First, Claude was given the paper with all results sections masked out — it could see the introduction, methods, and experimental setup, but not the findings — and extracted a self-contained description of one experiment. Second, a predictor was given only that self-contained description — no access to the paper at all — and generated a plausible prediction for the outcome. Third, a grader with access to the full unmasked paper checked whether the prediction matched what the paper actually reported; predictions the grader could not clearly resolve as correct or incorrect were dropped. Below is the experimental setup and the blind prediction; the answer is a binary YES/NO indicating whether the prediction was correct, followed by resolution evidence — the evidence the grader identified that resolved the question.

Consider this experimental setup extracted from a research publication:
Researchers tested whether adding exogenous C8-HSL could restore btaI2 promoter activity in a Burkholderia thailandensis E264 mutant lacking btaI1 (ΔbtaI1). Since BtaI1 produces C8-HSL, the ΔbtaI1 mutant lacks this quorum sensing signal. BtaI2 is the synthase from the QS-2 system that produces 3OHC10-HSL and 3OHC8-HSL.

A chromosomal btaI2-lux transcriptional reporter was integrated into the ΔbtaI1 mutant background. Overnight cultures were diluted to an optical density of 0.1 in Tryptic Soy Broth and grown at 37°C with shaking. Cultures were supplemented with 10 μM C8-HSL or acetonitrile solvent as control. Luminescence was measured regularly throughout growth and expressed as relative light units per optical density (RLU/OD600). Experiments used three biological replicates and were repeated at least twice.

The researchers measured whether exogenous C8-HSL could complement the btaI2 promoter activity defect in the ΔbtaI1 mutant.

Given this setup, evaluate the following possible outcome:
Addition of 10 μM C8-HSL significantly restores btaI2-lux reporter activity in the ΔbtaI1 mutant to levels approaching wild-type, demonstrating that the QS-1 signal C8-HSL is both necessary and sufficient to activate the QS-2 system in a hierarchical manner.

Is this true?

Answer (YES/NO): NO